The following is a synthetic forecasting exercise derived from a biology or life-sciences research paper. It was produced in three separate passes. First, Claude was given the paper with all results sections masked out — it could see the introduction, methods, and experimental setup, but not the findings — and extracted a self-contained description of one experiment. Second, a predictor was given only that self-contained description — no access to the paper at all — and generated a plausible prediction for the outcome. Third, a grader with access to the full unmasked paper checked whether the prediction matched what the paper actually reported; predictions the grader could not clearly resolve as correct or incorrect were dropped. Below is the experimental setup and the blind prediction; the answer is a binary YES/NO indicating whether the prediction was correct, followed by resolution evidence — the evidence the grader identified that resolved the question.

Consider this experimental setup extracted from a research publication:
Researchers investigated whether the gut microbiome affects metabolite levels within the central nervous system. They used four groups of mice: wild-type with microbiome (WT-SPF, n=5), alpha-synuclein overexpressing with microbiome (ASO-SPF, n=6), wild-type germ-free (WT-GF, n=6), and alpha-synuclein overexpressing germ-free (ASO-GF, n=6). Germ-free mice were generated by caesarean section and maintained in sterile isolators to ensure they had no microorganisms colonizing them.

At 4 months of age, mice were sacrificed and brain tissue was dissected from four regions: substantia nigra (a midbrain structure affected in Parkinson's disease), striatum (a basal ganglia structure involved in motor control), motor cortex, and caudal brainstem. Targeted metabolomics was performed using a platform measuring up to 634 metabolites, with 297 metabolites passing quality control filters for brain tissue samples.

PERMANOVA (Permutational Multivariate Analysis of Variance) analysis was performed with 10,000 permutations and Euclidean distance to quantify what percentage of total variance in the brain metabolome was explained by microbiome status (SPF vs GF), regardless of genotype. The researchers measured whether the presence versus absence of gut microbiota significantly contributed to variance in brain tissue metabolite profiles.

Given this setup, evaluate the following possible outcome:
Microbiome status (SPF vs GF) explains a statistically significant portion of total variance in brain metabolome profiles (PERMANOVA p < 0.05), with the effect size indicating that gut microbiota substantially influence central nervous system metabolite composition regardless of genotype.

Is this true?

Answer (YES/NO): YES